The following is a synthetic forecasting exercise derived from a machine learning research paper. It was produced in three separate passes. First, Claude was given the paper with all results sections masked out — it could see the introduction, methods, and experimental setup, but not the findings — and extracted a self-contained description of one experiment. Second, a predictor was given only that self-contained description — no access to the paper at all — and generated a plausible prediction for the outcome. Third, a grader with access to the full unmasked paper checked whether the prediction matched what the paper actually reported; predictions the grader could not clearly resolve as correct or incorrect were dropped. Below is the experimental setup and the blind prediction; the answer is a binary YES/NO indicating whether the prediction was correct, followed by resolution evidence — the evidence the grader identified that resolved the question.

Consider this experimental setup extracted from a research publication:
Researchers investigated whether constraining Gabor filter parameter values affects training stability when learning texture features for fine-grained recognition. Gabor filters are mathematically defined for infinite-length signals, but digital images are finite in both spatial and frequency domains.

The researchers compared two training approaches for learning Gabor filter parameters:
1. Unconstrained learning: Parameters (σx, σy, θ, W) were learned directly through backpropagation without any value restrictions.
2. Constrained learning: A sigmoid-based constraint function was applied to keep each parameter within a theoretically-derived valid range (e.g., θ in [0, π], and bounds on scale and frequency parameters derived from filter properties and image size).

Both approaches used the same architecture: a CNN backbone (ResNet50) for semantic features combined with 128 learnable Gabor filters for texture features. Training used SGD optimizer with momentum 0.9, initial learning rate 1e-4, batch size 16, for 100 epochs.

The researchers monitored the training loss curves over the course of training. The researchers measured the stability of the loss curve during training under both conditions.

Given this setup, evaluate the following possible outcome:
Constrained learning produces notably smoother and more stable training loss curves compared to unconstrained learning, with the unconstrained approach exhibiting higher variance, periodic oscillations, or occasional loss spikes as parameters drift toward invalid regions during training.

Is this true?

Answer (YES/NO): YES